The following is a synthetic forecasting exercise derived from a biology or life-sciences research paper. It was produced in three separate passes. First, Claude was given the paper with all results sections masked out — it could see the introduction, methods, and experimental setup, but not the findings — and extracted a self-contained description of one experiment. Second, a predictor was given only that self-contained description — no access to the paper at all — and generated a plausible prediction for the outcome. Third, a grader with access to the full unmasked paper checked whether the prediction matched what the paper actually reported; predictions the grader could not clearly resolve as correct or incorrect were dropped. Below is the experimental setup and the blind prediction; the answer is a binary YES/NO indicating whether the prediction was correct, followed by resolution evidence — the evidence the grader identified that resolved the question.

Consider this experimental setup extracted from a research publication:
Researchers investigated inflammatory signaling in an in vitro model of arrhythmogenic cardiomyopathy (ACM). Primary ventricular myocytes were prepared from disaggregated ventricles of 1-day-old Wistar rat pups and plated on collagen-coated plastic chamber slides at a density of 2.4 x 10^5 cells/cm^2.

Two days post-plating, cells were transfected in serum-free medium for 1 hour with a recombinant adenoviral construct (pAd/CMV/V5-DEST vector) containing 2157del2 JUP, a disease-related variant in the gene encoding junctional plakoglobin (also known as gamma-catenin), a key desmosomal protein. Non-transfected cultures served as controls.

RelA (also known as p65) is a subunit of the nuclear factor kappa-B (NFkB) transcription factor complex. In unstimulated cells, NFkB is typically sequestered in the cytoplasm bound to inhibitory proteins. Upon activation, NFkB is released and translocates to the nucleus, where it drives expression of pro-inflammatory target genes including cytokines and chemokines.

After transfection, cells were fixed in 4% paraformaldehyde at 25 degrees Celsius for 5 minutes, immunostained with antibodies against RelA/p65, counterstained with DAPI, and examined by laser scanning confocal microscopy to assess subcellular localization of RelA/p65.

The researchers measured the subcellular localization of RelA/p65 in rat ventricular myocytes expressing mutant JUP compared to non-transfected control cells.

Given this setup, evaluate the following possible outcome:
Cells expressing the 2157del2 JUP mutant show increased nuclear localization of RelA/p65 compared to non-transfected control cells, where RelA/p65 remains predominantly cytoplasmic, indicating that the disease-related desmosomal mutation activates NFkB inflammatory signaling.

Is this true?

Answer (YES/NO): YES